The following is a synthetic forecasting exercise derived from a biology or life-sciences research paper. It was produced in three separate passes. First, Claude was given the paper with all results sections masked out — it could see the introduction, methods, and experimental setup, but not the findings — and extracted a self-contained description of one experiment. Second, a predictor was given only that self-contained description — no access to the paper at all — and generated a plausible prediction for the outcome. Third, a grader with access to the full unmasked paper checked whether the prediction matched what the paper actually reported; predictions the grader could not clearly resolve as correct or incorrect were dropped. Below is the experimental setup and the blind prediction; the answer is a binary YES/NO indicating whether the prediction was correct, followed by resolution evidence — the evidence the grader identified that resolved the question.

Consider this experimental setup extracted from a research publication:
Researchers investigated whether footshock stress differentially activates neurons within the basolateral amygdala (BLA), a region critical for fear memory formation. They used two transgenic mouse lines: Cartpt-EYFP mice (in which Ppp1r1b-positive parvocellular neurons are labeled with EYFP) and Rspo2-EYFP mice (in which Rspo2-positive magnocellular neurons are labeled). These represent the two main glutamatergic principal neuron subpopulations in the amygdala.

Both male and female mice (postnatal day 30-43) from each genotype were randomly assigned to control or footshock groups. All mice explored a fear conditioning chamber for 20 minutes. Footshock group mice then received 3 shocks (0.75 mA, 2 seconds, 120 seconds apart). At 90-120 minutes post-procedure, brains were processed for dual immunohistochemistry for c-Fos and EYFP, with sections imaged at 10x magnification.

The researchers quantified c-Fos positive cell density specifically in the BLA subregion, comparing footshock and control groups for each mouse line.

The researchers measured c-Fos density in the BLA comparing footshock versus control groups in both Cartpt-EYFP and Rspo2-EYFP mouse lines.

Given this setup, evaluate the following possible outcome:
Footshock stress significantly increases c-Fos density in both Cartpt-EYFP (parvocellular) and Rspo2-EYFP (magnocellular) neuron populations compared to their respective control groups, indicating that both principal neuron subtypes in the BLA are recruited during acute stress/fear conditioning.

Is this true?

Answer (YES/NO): NO